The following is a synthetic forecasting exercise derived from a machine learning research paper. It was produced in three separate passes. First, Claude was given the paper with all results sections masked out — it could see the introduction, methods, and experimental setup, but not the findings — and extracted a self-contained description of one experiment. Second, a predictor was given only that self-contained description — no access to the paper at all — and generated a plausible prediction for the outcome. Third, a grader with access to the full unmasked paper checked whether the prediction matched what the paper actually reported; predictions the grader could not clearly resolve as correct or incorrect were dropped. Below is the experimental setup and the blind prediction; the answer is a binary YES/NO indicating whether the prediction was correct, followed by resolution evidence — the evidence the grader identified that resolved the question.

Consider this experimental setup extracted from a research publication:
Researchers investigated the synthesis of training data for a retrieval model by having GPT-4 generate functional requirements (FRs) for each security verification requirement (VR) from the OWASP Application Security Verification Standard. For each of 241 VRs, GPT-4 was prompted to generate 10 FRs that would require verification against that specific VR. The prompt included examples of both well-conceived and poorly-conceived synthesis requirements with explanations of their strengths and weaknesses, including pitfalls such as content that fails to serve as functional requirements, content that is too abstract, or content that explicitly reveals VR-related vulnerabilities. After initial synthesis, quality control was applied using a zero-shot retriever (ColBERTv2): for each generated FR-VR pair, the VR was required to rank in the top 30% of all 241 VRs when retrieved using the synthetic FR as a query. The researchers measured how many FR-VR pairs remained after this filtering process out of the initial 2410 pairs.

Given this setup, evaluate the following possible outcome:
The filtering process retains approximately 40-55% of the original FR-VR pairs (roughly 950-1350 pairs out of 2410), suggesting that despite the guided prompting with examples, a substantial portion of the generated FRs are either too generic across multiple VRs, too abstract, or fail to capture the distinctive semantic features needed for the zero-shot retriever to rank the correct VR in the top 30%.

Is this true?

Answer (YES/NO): NO